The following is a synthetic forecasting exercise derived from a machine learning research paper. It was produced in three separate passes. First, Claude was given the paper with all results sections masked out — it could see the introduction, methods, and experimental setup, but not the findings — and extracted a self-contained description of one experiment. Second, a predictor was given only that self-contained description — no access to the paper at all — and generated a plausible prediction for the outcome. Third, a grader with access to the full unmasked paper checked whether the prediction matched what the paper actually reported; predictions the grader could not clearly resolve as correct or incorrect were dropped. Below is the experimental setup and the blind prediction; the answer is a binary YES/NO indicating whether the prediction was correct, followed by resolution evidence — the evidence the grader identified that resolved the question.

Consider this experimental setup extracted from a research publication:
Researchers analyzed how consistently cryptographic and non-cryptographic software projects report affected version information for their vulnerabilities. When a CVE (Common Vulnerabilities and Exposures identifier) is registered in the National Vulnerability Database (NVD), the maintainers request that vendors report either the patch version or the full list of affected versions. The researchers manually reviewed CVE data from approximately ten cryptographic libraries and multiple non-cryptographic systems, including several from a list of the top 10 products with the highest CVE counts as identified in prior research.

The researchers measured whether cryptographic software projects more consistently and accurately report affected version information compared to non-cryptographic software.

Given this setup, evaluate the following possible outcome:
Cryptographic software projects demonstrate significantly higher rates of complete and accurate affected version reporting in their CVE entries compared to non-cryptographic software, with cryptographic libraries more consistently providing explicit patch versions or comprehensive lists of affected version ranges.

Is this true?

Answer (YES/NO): YES